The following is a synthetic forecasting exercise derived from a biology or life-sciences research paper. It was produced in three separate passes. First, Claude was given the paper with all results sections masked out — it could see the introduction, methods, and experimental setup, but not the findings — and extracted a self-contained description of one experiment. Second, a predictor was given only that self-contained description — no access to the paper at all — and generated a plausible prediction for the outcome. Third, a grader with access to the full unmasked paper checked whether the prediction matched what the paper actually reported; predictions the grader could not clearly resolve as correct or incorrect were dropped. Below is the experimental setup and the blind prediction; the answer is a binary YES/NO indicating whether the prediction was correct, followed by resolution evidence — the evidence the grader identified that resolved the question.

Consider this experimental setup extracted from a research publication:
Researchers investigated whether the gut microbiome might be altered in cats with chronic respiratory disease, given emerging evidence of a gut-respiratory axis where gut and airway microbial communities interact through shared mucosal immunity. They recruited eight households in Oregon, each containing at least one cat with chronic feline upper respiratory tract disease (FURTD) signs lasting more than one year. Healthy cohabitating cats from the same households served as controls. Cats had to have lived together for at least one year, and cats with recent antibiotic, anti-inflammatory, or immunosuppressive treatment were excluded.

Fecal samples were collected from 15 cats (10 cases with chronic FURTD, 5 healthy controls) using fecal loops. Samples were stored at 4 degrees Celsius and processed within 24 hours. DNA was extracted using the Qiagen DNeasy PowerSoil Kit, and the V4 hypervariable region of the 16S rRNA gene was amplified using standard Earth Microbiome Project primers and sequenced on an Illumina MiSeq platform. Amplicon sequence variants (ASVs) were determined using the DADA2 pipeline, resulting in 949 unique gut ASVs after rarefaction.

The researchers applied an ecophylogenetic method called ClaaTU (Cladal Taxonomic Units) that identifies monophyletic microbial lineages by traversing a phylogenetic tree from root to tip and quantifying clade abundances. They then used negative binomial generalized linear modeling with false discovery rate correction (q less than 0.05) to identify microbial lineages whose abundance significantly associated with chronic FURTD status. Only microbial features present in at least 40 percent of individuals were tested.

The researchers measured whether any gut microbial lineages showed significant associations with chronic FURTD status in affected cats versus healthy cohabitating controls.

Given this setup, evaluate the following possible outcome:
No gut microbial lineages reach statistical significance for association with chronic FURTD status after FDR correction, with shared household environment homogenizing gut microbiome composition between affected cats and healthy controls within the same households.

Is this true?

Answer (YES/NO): NO